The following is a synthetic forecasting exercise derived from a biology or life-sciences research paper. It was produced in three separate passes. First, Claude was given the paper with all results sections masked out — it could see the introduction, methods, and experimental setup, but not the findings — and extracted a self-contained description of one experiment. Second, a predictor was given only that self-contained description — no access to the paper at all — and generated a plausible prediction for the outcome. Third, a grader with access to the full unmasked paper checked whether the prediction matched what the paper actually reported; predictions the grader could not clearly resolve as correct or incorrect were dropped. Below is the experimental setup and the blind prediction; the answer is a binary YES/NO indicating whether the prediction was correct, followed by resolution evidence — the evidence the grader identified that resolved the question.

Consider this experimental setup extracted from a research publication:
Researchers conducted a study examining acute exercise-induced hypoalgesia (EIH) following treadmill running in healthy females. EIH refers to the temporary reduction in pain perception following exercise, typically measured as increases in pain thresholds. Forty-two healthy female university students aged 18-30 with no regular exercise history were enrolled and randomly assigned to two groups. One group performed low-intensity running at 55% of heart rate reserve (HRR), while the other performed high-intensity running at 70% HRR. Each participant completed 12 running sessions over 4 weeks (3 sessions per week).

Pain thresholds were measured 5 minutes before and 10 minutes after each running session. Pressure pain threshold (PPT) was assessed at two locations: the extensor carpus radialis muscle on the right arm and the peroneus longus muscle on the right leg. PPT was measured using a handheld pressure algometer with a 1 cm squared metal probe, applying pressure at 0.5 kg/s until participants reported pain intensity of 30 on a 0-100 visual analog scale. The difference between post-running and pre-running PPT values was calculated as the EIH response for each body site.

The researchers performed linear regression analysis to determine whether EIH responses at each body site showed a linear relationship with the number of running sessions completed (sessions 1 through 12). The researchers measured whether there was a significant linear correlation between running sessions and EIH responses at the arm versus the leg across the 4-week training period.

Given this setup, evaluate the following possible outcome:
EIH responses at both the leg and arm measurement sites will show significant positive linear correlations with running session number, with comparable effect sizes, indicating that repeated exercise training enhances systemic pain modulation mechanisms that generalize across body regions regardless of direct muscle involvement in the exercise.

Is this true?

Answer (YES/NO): NO